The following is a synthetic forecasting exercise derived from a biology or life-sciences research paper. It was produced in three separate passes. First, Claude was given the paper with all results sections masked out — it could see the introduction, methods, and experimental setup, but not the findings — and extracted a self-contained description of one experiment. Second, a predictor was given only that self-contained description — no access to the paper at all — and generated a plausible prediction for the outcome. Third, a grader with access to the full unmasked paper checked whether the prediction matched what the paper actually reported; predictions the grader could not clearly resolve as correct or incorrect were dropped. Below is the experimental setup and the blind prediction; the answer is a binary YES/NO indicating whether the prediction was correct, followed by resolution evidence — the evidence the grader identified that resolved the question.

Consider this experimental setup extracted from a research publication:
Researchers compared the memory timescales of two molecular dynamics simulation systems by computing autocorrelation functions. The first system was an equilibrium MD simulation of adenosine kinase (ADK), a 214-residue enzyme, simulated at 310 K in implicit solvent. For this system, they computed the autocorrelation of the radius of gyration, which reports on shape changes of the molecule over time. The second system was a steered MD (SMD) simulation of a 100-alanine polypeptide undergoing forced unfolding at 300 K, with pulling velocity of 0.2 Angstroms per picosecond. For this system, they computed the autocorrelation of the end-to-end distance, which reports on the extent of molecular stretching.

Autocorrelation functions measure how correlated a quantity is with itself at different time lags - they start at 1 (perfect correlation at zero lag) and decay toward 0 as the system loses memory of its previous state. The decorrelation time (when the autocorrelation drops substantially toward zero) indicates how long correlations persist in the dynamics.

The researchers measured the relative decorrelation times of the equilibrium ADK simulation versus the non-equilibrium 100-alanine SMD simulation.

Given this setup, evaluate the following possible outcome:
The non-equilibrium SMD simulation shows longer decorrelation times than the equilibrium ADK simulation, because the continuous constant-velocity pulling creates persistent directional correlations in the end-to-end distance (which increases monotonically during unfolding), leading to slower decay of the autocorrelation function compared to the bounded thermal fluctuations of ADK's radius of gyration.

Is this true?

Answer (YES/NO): YES